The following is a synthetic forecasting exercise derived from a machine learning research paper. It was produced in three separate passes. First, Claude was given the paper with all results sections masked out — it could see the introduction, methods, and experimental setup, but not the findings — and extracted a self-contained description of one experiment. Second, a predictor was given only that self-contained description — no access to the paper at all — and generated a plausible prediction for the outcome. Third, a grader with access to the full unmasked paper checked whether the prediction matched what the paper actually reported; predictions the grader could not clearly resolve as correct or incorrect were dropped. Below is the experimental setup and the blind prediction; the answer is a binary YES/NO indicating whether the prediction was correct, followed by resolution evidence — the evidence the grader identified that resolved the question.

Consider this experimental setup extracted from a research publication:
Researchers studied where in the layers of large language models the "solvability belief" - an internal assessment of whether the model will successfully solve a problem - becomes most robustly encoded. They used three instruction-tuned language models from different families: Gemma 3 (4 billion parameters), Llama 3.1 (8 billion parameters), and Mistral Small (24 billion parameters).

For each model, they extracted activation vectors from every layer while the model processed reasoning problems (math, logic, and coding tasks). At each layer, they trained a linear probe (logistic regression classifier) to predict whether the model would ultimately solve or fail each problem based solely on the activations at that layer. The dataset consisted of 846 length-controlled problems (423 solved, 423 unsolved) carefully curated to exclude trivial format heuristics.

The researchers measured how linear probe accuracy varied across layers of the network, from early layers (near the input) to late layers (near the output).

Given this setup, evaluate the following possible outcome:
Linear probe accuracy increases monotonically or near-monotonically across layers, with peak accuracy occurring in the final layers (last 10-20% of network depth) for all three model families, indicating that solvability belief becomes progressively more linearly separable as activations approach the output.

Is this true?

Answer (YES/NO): NO